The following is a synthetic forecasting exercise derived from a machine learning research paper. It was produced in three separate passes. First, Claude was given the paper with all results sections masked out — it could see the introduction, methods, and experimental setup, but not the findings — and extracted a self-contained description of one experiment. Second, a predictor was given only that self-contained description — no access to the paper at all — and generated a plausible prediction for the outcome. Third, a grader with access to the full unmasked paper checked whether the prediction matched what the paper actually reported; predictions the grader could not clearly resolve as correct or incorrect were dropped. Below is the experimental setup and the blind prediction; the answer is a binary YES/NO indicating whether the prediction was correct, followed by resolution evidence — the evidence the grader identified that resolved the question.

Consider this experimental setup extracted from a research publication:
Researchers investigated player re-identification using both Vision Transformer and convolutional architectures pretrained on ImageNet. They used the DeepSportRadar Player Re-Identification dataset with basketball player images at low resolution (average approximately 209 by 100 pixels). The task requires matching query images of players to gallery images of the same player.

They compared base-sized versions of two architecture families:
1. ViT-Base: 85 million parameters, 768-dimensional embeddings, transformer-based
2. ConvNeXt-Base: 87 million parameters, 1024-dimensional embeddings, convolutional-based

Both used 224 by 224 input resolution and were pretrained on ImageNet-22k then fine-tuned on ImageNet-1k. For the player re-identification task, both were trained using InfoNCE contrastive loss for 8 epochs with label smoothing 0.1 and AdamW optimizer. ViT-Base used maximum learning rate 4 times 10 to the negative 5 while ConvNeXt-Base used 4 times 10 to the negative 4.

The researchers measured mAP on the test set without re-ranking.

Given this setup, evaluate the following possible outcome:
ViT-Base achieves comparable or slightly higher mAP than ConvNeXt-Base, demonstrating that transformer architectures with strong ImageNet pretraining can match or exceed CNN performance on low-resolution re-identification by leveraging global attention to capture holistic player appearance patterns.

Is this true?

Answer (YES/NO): YES